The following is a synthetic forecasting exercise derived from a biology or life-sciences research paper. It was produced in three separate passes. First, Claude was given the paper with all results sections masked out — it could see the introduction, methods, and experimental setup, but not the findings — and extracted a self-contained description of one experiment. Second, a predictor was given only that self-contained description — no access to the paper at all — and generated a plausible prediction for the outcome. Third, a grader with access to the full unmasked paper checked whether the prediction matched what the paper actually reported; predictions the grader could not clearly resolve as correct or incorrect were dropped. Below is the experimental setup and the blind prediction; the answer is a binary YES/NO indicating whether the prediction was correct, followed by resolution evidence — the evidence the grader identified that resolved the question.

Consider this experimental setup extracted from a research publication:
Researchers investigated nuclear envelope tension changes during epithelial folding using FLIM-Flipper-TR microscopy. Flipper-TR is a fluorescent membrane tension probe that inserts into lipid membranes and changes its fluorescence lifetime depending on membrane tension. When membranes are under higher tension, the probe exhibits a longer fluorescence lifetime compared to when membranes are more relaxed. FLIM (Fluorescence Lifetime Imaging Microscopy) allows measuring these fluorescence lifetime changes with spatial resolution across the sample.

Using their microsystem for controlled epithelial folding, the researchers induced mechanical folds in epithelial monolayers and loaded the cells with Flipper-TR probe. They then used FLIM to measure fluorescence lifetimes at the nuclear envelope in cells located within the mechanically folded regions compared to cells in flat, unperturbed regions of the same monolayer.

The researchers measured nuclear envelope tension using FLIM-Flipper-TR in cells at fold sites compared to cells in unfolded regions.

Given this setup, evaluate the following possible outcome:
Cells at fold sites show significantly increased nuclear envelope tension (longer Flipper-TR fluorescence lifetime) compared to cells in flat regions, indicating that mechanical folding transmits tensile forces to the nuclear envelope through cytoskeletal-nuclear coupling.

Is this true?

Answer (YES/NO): YES